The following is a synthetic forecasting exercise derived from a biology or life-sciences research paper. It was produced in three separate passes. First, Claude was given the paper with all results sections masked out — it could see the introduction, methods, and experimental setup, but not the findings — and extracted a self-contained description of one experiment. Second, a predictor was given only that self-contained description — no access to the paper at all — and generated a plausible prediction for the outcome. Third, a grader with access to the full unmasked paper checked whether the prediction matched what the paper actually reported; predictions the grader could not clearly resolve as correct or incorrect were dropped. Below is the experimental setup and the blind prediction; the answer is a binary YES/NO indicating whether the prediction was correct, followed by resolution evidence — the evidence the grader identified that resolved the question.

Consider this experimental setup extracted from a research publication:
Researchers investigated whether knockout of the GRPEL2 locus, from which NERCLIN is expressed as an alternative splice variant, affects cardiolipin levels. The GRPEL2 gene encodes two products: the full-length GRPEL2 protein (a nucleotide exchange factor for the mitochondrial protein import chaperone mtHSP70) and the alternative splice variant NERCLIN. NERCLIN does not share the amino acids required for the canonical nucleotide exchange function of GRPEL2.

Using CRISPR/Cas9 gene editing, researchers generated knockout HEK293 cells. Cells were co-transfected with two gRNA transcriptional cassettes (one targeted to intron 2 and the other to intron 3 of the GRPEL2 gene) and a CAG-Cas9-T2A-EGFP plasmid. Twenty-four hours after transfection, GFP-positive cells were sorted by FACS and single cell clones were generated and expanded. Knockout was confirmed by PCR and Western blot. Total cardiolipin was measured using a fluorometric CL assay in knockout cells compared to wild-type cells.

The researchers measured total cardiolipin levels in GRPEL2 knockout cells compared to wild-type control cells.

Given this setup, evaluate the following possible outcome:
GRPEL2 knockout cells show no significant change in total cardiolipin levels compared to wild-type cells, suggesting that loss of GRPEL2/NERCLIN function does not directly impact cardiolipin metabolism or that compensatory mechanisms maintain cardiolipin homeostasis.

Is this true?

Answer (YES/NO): YES